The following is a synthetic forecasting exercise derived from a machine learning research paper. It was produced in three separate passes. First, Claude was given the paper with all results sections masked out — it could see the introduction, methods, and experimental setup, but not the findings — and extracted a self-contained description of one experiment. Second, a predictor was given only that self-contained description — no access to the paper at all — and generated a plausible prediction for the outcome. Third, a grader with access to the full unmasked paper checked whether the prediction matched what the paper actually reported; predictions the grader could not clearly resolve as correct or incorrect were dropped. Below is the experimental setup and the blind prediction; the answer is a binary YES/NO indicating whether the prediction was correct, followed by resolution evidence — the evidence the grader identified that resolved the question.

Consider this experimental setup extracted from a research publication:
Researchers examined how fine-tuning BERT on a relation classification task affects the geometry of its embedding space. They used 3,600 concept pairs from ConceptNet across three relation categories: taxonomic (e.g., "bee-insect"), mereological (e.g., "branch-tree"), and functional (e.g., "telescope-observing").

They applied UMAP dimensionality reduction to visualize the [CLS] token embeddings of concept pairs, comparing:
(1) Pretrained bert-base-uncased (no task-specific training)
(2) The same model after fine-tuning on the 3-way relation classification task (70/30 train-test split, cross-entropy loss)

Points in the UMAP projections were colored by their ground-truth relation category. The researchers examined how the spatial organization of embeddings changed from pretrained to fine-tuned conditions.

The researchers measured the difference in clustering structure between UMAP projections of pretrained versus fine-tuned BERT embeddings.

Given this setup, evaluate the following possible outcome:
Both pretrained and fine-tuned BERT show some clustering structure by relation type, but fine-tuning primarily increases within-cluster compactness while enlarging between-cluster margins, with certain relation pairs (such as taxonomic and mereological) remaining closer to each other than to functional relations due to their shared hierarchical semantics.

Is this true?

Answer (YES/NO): NO